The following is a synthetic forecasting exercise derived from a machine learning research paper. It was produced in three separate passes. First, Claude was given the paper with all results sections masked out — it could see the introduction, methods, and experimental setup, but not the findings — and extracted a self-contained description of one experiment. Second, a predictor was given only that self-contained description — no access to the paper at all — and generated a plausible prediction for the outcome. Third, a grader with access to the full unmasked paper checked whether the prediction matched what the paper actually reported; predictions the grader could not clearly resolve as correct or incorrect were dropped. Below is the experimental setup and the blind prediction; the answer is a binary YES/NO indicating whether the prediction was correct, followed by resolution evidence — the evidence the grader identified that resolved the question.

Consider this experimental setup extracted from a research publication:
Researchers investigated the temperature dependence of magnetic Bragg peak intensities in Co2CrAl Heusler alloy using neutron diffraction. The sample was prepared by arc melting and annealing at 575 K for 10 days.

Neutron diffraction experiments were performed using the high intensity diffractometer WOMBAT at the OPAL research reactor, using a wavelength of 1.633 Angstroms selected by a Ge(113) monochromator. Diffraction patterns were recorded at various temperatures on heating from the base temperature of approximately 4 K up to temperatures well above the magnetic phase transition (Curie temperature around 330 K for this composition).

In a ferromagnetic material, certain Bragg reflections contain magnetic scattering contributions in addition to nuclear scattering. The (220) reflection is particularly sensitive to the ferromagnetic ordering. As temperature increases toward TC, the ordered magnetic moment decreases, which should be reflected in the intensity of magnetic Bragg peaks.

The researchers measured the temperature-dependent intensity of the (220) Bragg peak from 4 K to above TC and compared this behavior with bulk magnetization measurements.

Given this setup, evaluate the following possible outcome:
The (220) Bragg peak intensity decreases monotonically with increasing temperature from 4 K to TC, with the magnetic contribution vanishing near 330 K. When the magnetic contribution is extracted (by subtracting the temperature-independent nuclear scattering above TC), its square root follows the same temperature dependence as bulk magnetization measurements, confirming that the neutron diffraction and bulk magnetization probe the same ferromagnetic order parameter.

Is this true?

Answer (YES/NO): NO